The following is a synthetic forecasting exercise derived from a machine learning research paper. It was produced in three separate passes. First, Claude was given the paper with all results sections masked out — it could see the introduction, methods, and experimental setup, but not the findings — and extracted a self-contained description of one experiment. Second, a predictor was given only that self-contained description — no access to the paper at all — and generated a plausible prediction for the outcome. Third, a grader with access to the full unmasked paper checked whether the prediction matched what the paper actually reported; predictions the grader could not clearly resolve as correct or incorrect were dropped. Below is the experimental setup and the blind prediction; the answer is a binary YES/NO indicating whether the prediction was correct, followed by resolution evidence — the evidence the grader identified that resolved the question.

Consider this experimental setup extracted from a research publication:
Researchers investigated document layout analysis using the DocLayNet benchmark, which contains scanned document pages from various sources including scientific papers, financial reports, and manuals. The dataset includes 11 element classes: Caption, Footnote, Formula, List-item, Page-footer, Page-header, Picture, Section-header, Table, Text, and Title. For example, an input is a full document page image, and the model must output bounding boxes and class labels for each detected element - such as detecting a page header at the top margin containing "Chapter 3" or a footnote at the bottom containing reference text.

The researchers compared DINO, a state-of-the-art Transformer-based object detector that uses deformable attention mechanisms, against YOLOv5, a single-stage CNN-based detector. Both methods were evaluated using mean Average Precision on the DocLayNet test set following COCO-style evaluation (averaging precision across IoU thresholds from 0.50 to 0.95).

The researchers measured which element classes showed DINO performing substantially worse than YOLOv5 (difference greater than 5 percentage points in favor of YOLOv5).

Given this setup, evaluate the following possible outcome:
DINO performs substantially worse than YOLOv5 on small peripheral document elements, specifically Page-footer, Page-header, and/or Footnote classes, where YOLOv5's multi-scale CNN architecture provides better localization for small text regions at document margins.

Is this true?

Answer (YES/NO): NO